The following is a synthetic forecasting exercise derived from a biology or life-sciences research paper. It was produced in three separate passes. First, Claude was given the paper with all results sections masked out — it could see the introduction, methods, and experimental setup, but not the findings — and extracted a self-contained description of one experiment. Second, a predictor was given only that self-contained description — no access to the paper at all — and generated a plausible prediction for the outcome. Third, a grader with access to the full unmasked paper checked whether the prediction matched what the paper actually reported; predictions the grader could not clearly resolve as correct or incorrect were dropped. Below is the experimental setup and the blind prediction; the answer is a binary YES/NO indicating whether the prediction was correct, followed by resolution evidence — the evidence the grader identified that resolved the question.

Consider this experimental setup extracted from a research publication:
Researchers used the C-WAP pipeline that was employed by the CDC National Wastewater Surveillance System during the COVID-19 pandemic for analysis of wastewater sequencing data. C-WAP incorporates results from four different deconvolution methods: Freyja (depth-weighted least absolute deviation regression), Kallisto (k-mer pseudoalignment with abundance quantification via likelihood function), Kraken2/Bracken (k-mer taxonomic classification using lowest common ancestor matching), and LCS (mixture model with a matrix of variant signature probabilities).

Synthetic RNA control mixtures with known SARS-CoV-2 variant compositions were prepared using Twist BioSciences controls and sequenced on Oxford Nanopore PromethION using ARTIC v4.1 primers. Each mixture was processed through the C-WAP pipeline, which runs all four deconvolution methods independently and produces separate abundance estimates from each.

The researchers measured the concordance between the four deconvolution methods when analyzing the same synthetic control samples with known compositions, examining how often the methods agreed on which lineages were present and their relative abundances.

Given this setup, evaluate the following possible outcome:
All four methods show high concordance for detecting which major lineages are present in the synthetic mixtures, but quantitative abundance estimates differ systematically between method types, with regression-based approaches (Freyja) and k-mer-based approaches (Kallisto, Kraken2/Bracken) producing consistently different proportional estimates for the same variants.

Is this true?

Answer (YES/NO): NO